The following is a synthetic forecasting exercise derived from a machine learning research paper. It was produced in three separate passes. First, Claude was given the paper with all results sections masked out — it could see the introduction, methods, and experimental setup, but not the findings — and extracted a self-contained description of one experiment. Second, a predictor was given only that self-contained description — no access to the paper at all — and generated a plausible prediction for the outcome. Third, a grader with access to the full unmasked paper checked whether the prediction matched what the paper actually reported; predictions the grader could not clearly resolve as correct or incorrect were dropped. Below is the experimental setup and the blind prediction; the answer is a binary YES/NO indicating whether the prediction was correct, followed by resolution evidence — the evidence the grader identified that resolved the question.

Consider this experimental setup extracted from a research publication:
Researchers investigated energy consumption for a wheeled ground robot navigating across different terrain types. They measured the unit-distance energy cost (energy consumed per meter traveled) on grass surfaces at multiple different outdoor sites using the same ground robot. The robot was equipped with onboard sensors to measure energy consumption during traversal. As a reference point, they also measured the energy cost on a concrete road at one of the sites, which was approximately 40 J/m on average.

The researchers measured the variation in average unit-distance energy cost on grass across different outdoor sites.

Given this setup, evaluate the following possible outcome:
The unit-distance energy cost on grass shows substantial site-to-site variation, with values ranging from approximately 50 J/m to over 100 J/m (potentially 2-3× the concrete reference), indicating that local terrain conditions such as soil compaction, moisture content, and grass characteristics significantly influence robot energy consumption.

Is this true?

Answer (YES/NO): NO